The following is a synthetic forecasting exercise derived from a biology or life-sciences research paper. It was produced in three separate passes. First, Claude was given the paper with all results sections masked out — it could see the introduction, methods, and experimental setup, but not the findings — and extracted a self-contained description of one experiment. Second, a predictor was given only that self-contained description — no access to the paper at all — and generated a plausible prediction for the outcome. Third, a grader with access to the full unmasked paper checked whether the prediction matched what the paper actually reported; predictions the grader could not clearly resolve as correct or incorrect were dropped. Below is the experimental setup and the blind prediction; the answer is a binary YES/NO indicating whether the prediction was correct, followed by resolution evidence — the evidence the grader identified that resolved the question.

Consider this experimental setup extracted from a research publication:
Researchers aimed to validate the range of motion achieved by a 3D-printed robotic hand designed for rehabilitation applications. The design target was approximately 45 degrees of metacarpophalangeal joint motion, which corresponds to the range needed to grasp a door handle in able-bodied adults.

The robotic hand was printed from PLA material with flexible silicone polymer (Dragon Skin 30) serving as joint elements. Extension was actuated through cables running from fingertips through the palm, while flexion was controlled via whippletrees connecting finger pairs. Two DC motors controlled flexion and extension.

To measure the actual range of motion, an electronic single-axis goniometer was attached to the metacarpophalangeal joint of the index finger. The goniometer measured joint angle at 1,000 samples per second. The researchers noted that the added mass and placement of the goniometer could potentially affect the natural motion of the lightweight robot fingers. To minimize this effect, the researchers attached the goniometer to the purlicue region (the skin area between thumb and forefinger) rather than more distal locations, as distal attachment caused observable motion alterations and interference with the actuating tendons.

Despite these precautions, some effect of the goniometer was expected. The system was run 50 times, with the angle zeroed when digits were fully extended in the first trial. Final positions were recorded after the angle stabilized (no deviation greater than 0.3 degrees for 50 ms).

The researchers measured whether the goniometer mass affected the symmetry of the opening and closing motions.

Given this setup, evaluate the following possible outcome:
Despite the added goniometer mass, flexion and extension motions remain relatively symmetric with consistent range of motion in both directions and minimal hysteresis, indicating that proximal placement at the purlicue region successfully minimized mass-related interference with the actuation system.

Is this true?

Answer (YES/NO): NO